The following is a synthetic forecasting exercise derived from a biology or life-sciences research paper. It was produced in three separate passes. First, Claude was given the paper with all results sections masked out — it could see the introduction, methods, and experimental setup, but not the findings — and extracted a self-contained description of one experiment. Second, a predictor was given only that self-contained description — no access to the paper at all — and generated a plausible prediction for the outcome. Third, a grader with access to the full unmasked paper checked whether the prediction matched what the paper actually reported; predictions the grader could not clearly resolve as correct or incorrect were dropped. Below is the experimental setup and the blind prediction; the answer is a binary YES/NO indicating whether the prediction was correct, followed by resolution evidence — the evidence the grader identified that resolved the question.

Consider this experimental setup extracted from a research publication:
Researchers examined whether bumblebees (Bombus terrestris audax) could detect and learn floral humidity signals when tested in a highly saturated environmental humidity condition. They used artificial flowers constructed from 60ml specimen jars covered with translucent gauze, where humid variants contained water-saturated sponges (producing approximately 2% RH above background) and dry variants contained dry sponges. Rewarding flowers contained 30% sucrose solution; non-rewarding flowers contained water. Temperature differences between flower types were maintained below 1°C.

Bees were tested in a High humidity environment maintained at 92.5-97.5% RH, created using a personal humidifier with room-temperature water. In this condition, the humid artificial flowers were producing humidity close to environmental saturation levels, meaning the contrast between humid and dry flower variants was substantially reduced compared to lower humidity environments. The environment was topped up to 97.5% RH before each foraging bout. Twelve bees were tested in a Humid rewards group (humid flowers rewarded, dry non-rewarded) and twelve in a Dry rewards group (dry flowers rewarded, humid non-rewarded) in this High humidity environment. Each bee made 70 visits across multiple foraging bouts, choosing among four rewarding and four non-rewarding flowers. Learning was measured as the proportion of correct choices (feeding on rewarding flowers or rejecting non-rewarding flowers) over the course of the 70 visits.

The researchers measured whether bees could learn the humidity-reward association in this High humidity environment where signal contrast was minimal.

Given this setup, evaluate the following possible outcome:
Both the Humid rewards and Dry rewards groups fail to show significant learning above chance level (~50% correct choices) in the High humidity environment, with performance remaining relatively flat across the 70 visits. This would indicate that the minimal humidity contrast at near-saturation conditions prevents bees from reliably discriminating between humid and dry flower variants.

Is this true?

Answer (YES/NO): NO